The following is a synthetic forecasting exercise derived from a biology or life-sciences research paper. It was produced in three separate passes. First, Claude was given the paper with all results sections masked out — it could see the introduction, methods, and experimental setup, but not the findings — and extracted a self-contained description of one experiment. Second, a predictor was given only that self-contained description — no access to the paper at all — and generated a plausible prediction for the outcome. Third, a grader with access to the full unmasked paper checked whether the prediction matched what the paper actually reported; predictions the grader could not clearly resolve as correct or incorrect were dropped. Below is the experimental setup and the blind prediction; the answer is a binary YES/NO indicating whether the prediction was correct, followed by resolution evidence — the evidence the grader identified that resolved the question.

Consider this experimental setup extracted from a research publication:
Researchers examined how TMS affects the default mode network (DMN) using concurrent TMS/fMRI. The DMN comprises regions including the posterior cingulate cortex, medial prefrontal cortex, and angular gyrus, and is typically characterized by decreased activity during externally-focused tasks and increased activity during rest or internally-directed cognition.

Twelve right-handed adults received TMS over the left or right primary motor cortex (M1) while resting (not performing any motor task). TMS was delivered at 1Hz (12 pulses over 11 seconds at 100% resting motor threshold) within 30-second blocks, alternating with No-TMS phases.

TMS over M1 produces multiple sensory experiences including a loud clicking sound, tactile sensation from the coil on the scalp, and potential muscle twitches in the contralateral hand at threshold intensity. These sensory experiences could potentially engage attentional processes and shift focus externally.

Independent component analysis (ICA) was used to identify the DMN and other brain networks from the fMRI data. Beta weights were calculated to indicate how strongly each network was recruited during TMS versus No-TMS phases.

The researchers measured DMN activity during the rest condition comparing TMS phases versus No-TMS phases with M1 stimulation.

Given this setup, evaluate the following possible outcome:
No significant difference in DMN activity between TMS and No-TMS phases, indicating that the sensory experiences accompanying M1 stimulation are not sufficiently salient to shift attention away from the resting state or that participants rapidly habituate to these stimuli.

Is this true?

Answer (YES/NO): NO